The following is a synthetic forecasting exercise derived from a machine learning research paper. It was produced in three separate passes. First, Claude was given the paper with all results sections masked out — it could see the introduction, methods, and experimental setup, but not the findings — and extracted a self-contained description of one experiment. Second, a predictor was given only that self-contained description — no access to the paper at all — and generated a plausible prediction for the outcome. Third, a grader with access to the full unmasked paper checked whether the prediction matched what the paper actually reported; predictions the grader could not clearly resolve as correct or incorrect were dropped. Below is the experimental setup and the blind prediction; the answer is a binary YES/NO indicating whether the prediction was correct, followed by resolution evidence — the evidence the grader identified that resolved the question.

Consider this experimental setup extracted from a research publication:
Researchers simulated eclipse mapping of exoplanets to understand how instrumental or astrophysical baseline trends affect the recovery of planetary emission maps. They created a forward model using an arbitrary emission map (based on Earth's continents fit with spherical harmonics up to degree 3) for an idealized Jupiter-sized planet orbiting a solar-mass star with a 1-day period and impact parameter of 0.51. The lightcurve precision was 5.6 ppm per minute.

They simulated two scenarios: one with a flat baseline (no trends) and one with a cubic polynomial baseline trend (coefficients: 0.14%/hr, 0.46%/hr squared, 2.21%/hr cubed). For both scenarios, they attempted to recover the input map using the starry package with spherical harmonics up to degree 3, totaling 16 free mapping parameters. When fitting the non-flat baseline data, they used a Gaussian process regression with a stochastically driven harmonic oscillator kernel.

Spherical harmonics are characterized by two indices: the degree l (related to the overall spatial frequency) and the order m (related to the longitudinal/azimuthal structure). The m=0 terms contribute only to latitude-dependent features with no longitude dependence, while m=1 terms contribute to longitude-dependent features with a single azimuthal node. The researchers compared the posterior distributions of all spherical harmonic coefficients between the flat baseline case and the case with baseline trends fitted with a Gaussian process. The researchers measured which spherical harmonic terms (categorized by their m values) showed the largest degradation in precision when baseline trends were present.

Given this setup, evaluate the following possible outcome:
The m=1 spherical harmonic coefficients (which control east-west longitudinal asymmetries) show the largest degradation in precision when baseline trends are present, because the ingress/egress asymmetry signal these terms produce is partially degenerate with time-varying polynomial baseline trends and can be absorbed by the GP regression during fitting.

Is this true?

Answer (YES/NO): YES